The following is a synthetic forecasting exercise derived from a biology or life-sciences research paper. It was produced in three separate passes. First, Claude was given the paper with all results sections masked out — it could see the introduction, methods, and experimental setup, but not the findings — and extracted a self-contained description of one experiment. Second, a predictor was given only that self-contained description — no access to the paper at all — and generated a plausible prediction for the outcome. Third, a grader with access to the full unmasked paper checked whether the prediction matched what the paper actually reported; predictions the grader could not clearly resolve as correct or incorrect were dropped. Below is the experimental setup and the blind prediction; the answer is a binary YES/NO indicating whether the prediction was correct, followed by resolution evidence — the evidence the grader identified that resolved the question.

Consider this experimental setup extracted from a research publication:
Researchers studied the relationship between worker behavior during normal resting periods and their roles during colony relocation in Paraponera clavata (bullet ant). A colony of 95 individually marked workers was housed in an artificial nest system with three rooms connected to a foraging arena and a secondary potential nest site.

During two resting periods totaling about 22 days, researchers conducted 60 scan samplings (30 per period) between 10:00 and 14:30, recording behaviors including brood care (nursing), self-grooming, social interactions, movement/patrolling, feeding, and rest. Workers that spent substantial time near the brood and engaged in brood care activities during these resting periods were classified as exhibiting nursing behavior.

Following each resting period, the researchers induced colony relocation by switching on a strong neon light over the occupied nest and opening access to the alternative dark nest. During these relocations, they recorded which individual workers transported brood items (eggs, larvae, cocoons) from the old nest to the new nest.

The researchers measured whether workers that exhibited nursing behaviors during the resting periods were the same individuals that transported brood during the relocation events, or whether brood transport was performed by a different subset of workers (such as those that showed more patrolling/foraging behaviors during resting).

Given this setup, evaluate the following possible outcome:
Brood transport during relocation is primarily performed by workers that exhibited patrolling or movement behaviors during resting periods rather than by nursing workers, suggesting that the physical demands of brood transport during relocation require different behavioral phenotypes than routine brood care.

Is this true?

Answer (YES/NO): NO